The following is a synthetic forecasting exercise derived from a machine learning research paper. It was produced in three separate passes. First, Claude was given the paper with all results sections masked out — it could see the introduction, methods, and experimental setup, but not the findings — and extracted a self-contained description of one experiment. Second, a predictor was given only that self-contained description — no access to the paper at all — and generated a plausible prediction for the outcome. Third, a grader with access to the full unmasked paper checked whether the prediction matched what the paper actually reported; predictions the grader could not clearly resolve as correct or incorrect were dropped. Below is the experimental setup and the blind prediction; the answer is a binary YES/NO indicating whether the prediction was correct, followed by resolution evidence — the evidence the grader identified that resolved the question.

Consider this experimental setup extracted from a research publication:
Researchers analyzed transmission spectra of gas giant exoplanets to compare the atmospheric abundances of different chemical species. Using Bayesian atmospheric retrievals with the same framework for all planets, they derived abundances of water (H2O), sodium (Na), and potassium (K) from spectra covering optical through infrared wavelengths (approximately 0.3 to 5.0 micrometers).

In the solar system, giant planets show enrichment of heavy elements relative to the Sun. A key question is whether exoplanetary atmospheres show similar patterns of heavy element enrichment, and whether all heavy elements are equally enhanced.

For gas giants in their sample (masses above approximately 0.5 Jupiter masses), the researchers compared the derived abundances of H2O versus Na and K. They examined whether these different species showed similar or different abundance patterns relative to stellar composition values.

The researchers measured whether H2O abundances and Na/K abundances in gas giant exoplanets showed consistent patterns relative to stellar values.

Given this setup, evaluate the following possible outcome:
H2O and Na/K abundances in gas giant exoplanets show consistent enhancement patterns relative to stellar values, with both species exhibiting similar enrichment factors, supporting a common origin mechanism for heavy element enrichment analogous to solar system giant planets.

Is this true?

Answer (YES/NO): NO